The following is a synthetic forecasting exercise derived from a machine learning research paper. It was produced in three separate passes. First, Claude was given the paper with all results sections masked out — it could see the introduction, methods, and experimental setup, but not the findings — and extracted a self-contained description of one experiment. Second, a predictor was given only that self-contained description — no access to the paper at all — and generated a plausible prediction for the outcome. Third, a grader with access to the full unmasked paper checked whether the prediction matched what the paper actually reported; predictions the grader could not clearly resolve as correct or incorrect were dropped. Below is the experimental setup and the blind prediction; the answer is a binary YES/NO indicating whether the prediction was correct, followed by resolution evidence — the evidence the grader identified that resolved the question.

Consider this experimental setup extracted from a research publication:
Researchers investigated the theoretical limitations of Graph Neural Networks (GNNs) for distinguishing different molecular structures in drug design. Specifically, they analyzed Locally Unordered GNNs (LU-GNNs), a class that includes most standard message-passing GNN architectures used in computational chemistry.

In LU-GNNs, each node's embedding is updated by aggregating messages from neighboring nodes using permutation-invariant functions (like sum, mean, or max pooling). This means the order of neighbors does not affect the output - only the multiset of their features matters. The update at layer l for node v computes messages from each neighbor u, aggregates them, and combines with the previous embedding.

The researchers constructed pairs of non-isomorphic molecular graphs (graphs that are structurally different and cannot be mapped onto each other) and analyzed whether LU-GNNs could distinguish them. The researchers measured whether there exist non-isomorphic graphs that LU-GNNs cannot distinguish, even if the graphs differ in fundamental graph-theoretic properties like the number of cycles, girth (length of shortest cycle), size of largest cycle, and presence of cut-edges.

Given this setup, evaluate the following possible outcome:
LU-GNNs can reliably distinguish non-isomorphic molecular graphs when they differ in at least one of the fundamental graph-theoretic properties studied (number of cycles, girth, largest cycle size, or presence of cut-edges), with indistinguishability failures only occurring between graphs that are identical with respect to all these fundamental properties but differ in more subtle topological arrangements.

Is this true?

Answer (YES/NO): NO